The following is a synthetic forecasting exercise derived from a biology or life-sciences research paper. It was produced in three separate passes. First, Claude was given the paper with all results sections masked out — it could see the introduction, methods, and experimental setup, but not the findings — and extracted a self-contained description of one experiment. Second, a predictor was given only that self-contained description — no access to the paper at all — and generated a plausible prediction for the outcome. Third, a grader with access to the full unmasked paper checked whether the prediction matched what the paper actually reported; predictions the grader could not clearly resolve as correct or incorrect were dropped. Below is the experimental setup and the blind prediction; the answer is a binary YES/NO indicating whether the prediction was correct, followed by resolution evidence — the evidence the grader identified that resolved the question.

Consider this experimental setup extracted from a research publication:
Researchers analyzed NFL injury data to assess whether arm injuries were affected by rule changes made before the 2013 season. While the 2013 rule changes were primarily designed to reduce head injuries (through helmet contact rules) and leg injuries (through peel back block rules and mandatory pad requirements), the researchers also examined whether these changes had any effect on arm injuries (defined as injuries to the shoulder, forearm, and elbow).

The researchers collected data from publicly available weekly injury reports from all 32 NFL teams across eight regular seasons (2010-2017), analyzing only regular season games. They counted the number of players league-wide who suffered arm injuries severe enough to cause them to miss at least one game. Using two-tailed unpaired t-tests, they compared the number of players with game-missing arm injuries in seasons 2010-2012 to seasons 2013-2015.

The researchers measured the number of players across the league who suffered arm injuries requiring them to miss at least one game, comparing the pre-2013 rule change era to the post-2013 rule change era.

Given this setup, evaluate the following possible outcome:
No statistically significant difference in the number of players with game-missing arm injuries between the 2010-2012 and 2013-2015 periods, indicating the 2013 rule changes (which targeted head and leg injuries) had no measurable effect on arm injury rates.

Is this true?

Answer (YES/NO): YES